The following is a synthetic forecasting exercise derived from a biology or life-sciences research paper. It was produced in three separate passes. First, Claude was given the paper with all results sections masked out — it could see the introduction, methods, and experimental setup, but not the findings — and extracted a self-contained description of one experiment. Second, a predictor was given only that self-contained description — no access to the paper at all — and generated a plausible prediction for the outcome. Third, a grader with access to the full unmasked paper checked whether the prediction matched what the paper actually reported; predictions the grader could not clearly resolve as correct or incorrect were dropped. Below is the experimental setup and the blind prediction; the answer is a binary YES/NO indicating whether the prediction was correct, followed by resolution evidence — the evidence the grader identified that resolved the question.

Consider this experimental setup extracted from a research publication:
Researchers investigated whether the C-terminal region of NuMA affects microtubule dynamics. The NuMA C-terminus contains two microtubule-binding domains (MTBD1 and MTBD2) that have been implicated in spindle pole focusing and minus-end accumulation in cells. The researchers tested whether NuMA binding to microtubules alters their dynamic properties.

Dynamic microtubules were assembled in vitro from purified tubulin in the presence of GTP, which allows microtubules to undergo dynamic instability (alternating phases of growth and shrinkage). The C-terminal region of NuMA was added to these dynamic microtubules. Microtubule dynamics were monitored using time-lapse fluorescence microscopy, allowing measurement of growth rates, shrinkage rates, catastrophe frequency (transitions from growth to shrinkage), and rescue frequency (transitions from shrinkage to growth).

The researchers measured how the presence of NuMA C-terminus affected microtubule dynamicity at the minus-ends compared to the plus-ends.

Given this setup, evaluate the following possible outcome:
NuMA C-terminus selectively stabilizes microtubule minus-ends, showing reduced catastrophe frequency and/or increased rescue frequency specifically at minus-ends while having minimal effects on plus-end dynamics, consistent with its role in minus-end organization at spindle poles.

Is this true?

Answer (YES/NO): NO